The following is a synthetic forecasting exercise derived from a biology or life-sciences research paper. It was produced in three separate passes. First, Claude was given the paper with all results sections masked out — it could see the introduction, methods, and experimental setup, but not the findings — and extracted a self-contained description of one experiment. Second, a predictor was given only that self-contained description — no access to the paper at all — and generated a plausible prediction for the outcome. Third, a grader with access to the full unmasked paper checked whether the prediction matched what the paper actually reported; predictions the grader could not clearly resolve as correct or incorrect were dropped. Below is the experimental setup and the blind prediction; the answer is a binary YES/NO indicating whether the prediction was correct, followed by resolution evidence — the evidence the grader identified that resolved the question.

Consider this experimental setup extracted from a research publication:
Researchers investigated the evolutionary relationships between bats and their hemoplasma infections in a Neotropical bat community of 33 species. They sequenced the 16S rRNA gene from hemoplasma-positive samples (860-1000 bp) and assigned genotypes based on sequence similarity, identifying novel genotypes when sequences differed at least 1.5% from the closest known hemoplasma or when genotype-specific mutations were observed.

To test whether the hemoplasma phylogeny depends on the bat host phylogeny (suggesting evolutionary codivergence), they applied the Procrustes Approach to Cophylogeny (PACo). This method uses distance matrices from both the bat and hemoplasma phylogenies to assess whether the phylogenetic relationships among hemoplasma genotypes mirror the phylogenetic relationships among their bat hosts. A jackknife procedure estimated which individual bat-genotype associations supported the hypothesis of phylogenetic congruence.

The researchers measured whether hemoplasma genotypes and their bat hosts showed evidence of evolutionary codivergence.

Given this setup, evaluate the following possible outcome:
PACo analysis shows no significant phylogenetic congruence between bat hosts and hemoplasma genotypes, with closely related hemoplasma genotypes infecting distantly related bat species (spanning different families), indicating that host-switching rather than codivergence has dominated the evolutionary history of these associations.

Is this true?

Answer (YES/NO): NO